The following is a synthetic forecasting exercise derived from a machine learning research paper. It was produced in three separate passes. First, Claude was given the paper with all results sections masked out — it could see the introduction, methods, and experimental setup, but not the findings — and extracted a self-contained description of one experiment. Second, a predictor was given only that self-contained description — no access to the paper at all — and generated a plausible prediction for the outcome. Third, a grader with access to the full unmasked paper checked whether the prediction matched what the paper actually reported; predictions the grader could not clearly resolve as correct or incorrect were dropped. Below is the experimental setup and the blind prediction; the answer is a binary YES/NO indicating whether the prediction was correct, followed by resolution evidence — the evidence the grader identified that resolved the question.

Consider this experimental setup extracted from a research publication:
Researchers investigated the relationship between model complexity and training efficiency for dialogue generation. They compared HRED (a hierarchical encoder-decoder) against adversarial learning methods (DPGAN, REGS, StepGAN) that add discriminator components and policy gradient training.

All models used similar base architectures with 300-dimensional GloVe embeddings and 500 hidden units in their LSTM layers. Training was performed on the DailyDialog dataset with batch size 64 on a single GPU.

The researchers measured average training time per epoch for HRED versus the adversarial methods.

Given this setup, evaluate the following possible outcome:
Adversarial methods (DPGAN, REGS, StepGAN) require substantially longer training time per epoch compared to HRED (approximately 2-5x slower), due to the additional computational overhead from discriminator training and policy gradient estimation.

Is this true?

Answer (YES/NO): NO